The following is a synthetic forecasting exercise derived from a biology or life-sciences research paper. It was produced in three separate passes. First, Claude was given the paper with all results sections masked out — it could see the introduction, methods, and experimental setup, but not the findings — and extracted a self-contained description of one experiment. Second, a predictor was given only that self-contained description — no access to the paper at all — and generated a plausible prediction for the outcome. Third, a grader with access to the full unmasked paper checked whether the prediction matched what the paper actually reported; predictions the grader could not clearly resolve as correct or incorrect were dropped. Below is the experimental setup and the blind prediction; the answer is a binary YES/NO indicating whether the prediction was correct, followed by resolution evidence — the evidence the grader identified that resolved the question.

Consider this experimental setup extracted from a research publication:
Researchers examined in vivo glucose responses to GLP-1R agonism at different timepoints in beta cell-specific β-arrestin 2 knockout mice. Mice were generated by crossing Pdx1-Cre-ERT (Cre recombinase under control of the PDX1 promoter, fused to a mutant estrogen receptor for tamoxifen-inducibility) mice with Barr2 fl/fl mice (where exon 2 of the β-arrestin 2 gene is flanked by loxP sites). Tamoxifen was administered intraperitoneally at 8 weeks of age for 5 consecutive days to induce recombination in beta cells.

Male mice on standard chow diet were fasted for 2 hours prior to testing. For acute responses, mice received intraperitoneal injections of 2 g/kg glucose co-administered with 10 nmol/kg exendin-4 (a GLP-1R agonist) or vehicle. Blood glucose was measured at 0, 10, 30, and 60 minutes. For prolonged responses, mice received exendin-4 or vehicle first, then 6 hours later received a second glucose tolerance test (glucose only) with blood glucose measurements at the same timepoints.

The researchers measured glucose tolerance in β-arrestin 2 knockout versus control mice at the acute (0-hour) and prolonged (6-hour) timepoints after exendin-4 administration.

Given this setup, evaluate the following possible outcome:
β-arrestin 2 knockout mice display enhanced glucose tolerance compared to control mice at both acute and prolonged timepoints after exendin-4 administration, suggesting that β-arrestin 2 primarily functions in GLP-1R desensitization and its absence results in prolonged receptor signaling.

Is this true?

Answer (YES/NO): NO